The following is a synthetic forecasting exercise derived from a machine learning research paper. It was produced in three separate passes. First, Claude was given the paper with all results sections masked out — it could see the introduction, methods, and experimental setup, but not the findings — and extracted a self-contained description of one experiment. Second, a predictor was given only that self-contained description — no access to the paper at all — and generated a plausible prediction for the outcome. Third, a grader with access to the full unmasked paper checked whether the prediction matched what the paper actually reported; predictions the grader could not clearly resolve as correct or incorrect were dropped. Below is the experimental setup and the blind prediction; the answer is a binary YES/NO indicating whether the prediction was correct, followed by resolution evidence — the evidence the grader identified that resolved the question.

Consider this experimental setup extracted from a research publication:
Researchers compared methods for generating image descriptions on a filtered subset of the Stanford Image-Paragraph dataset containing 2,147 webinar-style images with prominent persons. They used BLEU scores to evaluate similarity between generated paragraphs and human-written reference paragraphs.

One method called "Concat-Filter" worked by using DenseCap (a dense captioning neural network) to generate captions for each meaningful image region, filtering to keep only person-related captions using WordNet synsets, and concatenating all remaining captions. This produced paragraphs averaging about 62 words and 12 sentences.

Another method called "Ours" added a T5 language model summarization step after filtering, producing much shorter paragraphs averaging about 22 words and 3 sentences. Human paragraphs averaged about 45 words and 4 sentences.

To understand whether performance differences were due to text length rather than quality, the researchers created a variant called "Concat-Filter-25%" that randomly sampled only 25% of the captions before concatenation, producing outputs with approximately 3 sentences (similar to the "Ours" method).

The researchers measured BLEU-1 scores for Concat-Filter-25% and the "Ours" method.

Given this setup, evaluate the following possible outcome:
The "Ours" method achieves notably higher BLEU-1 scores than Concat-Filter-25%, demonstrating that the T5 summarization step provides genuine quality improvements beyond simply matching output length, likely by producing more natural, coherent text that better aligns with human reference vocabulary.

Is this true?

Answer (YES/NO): YES